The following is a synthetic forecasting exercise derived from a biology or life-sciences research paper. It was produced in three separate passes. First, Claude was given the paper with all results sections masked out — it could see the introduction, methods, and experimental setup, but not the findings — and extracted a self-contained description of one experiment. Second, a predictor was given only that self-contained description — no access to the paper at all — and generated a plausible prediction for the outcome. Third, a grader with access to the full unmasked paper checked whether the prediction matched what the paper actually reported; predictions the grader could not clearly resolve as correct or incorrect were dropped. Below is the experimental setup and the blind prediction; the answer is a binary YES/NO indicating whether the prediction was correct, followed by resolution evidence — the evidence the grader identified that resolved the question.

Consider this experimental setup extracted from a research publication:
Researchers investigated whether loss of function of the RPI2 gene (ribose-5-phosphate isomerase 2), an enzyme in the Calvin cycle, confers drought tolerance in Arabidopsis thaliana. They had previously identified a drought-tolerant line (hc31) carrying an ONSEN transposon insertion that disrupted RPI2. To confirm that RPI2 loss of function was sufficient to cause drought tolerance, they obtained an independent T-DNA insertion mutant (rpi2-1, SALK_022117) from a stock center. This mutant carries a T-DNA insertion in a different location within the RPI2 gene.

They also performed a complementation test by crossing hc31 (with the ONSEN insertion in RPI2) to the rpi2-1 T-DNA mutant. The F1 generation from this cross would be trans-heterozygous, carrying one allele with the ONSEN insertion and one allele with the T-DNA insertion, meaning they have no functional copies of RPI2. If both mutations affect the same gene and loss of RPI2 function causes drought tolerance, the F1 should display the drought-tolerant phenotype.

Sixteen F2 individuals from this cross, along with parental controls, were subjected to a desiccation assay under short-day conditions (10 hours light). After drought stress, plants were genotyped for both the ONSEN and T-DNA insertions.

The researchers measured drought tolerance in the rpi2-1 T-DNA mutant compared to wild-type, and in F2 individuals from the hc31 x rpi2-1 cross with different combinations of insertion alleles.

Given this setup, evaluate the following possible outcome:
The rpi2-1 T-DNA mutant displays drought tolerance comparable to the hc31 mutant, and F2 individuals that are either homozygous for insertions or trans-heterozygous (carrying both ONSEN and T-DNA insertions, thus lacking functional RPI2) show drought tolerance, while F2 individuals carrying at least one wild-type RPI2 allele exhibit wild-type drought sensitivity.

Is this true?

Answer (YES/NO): YES